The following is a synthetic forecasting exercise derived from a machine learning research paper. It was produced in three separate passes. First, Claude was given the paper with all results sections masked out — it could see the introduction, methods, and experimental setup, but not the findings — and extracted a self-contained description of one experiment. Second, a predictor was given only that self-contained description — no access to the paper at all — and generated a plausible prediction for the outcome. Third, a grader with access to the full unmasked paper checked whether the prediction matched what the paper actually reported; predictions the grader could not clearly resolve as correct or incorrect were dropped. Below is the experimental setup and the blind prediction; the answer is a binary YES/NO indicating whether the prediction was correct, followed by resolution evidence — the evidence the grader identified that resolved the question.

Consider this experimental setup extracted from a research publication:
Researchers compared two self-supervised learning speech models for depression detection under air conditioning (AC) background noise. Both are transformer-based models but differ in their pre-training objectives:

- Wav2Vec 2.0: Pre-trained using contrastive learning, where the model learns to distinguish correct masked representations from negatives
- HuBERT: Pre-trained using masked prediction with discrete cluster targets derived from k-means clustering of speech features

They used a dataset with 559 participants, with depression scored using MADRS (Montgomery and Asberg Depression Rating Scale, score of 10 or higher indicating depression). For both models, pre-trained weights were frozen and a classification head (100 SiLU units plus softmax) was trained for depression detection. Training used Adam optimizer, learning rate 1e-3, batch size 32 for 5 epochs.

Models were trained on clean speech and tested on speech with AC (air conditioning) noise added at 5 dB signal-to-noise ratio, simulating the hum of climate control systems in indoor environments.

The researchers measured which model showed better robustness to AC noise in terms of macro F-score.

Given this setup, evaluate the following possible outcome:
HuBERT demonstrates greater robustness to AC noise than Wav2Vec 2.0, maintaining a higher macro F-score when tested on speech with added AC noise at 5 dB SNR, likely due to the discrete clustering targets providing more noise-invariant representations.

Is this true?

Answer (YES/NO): YES